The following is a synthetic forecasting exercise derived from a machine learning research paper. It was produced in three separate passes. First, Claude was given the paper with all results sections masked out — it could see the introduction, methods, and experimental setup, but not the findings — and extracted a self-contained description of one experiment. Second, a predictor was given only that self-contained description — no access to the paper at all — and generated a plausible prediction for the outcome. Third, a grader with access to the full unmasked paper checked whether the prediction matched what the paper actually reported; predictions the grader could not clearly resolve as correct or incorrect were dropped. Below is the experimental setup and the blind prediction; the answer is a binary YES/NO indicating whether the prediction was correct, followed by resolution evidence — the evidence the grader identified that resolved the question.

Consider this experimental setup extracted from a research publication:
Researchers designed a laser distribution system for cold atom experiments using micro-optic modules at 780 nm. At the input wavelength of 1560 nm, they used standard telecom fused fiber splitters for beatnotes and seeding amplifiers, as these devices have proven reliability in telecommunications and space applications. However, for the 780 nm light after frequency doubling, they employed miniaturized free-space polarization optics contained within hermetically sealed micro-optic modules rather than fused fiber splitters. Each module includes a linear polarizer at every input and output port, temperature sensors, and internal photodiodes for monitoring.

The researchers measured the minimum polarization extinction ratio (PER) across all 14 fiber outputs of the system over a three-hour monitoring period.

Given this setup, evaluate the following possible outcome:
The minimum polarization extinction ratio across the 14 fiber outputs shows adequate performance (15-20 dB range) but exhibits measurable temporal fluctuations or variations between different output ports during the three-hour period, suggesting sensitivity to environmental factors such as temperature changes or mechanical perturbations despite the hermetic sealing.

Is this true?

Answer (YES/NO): NO